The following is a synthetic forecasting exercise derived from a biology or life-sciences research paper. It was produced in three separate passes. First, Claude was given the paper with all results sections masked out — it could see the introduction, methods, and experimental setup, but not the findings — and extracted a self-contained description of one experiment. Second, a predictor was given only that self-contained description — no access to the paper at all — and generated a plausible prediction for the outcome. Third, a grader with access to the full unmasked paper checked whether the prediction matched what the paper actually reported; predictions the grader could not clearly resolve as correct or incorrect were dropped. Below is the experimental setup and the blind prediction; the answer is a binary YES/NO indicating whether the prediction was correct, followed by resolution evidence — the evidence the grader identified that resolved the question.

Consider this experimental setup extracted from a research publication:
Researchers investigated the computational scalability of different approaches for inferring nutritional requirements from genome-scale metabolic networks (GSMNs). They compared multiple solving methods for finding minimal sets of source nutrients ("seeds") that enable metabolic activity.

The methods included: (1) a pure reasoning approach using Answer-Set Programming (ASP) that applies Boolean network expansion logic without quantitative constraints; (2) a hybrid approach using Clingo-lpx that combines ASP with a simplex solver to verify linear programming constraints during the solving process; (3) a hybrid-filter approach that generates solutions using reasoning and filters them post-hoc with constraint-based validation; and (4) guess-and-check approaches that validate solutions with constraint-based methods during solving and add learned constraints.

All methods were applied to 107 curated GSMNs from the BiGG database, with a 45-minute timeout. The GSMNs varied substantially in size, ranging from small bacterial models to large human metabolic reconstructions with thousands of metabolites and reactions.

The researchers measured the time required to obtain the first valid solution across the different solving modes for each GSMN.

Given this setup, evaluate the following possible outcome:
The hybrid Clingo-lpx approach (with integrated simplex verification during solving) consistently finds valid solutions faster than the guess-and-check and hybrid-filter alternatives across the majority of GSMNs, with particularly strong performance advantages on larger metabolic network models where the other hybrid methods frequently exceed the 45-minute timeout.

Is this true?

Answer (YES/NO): NO